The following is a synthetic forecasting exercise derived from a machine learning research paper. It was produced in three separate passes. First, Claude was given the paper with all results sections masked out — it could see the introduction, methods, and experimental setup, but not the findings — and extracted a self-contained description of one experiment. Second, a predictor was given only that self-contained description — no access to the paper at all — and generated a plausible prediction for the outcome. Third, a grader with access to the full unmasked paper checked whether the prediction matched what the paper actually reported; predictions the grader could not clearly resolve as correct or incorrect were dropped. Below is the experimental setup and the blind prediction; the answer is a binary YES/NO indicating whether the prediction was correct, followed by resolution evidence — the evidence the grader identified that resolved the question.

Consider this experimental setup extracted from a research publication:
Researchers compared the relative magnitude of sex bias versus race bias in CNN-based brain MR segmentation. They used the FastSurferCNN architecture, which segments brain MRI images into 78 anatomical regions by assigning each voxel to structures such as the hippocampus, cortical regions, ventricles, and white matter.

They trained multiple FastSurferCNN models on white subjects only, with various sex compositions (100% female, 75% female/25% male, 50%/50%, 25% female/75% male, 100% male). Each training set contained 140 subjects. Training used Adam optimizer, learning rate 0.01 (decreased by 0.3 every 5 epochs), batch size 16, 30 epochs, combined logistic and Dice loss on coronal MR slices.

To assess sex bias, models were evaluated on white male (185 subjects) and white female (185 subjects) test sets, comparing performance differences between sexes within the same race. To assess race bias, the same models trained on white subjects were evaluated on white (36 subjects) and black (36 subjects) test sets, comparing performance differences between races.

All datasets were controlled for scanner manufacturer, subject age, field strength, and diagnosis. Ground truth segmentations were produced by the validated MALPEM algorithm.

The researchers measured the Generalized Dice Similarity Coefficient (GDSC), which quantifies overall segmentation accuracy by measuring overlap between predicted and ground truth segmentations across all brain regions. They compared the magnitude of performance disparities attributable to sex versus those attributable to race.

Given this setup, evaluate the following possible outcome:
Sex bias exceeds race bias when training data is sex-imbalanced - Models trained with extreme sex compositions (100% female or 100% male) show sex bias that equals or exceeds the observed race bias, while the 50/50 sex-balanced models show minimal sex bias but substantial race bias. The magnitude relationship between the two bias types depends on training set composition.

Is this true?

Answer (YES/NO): NO